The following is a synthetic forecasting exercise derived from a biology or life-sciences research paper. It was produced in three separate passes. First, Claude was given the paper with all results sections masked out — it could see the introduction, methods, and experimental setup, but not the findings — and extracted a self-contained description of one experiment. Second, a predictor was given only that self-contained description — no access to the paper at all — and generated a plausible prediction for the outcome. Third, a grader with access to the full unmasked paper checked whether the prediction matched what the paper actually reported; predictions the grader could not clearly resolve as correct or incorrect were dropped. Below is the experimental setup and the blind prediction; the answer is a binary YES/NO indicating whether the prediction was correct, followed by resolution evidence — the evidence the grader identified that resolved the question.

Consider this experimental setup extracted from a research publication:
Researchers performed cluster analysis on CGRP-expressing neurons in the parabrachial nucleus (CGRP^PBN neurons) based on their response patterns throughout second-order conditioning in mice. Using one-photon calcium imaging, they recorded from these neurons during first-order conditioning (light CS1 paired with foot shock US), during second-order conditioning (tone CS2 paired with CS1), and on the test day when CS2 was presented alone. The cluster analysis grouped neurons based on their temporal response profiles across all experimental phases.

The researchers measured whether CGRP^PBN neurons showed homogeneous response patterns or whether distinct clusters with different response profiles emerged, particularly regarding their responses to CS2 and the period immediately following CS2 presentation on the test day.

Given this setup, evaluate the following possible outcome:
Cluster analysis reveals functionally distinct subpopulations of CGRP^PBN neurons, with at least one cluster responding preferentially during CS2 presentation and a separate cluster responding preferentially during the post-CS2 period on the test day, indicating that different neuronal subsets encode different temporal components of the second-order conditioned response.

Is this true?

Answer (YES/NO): YES